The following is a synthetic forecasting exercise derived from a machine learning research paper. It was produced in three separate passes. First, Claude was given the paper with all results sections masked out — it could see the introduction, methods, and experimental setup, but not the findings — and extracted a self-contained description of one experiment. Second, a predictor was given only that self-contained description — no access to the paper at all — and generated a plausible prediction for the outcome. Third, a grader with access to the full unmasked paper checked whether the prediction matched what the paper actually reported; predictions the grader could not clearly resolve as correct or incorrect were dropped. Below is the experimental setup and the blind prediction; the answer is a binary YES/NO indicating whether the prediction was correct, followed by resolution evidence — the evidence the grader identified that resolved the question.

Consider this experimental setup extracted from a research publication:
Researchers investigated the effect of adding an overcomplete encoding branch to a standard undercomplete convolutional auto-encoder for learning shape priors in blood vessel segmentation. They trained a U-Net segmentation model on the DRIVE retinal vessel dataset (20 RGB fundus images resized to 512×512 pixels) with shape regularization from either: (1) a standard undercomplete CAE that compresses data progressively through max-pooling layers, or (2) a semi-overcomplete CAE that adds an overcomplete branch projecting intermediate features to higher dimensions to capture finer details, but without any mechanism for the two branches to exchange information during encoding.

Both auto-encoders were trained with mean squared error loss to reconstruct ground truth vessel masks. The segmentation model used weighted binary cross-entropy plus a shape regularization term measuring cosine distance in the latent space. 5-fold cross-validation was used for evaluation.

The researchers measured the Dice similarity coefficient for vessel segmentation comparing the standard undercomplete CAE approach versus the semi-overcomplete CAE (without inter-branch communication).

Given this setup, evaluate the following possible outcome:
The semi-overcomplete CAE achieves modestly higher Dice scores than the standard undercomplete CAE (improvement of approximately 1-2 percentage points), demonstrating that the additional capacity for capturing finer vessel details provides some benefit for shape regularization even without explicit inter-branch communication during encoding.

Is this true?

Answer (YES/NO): NO